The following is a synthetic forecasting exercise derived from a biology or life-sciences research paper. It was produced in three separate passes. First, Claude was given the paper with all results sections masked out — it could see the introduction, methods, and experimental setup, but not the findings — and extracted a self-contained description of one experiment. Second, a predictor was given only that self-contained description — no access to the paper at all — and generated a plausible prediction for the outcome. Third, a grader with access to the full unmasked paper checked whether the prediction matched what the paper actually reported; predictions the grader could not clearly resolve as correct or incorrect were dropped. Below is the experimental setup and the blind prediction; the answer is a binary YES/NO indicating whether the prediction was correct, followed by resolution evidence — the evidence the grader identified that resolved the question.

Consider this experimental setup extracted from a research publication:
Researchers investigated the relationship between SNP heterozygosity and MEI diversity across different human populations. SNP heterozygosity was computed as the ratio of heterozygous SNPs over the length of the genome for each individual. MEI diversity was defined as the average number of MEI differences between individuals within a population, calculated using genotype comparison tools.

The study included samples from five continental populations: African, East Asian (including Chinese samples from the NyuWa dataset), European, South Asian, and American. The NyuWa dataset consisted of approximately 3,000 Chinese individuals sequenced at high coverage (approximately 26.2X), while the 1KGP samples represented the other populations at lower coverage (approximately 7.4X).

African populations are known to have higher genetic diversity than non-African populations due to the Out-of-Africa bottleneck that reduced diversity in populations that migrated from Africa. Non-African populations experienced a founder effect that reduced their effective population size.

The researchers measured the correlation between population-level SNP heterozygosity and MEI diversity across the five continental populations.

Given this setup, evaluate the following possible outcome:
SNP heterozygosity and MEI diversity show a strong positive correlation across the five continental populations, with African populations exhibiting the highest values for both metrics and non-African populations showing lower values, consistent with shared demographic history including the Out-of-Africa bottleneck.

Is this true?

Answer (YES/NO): YES